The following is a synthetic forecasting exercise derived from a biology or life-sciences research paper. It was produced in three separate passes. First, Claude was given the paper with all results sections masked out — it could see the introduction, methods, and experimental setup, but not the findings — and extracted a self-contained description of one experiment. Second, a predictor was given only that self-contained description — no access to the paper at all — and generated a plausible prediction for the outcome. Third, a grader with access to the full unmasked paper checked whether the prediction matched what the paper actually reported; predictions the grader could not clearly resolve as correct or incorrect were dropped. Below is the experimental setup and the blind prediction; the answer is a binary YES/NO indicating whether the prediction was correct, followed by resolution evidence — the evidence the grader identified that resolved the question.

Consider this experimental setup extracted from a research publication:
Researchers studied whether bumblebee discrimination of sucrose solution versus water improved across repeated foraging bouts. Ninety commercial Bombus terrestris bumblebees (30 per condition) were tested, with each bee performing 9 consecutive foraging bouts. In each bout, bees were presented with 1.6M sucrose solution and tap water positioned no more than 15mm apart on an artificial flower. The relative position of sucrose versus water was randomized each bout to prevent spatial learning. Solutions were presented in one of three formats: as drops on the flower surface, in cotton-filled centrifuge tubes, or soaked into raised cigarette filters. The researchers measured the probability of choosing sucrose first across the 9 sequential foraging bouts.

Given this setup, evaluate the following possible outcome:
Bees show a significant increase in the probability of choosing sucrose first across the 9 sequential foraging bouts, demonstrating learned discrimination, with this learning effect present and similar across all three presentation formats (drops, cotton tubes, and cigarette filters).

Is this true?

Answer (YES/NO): NO